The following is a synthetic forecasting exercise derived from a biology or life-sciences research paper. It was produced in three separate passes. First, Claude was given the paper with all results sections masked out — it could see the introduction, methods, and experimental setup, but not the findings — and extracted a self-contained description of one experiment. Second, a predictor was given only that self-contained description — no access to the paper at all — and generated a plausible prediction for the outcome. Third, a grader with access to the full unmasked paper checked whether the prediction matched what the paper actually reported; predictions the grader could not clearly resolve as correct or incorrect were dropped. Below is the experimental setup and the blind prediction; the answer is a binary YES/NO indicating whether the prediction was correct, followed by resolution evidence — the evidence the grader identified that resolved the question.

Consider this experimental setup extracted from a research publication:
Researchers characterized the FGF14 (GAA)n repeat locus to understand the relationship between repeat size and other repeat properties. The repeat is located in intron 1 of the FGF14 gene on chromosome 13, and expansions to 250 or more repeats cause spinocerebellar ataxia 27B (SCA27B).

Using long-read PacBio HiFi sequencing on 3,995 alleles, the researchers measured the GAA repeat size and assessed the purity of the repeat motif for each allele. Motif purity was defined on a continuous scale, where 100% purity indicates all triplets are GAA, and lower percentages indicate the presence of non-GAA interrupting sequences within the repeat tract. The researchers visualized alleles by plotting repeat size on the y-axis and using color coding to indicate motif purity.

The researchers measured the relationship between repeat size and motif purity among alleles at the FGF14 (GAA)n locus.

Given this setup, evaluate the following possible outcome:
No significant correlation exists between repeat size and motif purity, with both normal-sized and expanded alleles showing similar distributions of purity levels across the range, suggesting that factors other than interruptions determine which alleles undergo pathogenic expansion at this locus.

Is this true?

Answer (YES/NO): NO